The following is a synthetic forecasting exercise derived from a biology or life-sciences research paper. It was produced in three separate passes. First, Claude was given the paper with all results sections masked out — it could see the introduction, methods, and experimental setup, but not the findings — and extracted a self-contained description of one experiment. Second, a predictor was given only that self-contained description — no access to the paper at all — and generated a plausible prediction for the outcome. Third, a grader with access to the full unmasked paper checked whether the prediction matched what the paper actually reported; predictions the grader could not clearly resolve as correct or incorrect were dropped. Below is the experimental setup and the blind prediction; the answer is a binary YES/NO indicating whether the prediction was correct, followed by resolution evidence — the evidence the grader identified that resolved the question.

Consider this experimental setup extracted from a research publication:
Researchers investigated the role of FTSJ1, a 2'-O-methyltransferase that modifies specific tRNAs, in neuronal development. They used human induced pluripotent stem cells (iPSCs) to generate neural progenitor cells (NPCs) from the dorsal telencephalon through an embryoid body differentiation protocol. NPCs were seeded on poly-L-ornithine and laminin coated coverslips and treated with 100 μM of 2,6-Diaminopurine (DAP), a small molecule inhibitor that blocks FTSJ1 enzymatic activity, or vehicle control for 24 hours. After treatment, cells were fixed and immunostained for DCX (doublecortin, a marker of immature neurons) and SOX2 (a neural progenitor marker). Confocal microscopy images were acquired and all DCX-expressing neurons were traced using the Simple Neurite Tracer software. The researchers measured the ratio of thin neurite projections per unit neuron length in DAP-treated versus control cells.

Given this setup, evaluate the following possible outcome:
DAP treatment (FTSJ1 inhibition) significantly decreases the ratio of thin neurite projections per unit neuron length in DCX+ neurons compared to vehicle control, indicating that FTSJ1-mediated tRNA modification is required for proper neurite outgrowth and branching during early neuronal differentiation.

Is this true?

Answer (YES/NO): NO